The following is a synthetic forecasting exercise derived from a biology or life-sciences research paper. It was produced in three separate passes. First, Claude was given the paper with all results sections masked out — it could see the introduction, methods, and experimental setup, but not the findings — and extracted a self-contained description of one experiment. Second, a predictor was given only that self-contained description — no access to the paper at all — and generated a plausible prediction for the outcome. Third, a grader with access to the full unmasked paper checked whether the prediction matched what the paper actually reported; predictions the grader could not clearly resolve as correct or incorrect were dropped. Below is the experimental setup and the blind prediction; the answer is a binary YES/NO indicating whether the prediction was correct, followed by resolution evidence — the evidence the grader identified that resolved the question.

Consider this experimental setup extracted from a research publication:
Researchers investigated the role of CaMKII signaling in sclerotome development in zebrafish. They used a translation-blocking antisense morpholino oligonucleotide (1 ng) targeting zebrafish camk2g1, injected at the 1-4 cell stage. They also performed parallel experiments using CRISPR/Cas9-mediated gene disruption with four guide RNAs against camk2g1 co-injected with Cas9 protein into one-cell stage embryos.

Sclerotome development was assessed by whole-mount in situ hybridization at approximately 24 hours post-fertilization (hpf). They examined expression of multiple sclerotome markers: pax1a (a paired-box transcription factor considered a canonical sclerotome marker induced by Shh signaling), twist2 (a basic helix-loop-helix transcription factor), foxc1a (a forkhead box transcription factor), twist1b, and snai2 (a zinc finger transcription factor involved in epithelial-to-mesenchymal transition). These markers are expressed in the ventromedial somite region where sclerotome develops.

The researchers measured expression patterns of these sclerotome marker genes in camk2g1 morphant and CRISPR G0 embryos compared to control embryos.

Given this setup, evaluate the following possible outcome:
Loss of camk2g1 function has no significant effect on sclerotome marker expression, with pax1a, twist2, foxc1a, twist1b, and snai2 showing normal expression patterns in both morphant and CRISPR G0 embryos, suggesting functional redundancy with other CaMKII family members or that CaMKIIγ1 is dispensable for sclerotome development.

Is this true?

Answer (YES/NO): NO